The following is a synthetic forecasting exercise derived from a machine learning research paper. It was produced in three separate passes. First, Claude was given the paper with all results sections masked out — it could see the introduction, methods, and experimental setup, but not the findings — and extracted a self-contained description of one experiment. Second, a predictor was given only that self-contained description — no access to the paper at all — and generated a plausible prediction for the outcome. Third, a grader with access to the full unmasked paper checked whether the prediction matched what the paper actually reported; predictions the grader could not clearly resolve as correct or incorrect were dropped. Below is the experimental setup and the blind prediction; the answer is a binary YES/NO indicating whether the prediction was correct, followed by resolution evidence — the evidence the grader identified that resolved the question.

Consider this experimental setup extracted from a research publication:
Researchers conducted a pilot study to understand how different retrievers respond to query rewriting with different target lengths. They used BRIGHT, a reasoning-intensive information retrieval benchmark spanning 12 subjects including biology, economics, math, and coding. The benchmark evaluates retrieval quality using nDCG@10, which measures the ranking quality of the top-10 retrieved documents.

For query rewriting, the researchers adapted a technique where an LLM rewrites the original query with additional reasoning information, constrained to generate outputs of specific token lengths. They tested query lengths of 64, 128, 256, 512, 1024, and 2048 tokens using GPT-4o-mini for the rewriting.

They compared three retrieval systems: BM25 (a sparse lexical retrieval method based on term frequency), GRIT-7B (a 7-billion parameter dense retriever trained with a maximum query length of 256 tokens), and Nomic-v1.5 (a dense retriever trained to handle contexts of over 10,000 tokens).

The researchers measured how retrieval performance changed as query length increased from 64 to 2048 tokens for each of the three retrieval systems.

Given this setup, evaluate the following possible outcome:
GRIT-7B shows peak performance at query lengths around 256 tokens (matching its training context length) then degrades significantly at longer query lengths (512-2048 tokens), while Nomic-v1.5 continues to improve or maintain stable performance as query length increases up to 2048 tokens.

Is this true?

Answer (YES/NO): NO